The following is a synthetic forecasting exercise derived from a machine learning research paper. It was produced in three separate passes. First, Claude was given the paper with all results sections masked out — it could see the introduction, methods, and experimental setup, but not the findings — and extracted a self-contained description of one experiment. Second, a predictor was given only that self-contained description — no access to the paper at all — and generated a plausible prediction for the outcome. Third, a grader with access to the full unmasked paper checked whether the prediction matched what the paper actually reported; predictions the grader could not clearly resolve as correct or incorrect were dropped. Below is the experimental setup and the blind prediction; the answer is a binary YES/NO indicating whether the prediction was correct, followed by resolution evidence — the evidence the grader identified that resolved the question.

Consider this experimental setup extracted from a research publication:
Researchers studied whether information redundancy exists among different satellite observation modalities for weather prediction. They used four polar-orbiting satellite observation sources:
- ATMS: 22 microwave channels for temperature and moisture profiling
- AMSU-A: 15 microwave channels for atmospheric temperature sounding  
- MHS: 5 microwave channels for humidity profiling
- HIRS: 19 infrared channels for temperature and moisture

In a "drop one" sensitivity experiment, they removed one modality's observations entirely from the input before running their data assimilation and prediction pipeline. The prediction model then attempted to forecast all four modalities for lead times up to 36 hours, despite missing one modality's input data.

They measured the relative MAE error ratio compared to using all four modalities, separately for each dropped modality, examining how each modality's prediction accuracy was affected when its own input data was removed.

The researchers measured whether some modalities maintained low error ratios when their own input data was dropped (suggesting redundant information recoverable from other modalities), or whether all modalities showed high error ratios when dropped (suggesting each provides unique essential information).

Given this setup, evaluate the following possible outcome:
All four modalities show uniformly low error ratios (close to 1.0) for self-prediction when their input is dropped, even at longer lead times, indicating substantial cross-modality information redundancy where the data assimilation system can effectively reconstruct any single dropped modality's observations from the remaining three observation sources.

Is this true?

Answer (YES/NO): NO